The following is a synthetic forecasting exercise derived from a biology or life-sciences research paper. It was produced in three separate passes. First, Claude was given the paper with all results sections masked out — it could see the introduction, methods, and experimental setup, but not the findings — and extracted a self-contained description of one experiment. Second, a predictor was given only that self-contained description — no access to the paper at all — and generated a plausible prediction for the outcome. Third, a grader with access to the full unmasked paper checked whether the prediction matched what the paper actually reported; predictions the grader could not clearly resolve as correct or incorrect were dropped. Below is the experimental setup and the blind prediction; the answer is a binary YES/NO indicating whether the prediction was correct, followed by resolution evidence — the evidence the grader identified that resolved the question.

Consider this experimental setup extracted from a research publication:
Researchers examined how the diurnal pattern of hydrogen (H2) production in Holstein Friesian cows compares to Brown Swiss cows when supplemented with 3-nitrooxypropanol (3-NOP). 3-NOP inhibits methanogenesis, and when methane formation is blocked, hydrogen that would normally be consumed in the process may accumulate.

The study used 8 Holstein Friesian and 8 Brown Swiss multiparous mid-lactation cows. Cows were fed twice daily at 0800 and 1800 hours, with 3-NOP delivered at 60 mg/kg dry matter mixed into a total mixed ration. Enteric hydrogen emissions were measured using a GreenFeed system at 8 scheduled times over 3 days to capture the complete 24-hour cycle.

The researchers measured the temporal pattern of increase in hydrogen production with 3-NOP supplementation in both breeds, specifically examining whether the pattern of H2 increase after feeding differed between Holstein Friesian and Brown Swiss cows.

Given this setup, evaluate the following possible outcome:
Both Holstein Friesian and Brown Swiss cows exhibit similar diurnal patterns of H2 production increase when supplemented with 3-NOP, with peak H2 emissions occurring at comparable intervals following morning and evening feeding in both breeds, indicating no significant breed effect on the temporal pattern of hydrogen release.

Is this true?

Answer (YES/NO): NO